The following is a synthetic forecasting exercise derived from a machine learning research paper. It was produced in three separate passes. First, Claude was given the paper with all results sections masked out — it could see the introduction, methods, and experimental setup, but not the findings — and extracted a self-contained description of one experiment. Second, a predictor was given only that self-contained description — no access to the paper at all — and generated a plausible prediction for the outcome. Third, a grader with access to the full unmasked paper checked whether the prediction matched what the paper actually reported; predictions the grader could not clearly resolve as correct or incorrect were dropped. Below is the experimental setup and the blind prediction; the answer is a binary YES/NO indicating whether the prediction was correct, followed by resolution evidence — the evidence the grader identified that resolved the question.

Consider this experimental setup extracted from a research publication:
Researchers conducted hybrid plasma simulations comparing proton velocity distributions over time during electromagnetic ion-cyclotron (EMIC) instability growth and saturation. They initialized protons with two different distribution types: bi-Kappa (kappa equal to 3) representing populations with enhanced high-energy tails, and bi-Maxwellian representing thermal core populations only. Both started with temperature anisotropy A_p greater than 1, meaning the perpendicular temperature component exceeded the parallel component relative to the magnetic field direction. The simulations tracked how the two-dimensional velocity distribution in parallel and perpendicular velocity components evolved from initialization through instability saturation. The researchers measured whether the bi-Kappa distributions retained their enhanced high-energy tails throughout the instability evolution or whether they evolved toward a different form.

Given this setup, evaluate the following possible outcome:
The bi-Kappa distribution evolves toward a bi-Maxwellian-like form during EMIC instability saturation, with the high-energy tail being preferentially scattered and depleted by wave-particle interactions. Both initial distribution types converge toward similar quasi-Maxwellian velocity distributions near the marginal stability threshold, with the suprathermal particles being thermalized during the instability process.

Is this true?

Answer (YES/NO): NO